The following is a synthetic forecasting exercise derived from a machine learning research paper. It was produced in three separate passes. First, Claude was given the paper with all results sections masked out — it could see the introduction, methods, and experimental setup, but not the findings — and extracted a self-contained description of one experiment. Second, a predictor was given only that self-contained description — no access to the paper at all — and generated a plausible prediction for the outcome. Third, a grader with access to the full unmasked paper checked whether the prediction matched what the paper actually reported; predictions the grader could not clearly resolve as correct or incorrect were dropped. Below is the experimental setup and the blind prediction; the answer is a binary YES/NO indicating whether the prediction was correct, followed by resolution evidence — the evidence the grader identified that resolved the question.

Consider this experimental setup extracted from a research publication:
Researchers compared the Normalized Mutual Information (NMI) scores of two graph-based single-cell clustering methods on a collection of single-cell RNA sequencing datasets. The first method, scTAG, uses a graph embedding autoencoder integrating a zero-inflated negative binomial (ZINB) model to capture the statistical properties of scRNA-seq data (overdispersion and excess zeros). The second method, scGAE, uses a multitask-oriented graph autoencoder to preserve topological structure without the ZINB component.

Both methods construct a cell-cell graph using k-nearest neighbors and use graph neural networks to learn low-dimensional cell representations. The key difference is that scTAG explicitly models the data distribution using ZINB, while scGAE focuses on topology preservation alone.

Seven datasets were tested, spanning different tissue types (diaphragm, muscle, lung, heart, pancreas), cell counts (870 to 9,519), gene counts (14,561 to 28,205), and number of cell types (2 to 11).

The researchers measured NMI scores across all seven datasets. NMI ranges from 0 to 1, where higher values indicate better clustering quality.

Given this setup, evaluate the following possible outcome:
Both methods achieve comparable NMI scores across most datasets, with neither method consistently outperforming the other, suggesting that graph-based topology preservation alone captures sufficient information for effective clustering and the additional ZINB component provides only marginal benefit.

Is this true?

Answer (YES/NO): NO